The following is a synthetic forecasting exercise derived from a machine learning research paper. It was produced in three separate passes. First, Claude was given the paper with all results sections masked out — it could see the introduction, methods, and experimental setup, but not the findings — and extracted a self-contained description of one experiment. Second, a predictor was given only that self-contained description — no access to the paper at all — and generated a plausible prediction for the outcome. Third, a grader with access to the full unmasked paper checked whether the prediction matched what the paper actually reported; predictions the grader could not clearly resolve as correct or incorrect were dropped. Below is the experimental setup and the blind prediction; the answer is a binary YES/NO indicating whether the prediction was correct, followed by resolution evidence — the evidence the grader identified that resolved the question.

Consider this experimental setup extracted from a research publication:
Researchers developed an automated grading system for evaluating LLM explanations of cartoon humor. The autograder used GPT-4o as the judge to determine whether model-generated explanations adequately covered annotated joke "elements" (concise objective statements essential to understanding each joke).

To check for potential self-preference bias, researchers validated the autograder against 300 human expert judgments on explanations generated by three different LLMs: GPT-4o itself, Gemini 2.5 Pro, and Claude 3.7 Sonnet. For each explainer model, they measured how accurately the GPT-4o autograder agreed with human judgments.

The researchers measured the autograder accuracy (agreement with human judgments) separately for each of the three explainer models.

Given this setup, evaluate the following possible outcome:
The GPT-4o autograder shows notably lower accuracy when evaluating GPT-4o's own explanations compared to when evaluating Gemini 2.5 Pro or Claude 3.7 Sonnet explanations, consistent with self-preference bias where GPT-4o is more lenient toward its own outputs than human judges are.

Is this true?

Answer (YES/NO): NO